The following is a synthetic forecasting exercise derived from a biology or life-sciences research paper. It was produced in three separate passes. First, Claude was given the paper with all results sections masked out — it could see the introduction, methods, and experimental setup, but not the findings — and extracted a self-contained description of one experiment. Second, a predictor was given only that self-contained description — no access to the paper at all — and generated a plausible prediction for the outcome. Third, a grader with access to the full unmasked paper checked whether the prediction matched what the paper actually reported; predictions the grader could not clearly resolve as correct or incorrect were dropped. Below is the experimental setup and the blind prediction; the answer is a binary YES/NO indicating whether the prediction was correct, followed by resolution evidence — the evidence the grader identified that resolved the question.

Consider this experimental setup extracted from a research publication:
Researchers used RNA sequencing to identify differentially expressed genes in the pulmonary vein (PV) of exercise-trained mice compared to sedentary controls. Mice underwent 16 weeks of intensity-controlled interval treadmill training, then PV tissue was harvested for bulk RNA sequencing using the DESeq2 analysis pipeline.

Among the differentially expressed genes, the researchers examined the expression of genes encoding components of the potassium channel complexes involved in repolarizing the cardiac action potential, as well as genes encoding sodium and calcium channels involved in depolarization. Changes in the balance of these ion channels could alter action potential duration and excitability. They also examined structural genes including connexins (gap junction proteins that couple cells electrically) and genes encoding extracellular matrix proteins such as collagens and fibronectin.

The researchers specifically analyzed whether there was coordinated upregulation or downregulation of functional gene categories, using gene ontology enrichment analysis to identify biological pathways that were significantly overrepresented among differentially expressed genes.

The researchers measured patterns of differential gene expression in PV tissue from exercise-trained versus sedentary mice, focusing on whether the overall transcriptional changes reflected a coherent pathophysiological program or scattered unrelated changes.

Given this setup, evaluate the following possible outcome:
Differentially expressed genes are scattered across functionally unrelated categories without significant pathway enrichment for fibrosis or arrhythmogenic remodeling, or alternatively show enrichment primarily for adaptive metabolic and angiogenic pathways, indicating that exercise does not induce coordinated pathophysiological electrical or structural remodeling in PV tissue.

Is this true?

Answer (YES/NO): NO